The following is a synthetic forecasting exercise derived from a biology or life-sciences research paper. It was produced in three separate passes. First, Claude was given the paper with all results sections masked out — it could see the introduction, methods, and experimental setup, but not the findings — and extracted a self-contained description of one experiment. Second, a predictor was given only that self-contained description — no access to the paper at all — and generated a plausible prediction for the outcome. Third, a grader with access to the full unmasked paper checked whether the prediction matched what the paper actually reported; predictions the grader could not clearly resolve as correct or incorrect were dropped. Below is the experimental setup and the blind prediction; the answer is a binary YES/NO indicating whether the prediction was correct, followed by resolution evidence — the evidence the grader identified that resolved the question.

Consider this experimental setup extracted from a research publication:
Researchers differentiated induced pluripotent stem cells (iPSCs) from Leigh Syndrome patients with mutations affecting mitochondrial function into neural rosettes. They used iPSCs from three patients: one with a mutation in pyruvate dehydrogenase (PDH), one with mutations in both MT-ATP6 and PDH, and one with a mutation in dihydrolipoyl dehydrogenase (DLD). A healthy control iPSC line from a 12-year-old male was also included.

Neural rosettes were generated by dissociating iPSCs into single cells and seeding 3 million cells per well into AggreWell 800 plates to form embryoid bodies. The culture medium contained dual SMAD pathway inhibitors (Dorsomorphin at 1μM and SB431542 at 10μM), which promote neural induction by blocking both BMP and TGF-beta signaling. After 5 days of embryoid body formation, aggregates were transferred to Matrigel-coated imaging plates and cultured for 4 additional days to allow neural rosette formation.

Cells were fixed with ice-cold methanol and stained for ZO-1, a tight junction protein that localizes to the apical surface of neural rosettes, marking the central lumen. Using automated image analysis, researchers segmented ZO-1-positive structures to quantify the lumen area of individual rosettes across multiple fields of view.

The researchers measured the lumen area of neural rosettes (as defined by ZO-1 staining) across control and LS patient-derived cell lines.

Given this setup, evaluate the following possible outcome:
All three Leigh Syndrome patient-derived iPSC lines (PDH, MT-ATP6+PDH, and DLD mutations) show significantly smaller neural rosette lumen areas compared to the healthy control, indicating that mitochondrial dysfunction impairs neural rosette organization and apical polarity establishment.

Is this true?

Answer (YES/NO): NO